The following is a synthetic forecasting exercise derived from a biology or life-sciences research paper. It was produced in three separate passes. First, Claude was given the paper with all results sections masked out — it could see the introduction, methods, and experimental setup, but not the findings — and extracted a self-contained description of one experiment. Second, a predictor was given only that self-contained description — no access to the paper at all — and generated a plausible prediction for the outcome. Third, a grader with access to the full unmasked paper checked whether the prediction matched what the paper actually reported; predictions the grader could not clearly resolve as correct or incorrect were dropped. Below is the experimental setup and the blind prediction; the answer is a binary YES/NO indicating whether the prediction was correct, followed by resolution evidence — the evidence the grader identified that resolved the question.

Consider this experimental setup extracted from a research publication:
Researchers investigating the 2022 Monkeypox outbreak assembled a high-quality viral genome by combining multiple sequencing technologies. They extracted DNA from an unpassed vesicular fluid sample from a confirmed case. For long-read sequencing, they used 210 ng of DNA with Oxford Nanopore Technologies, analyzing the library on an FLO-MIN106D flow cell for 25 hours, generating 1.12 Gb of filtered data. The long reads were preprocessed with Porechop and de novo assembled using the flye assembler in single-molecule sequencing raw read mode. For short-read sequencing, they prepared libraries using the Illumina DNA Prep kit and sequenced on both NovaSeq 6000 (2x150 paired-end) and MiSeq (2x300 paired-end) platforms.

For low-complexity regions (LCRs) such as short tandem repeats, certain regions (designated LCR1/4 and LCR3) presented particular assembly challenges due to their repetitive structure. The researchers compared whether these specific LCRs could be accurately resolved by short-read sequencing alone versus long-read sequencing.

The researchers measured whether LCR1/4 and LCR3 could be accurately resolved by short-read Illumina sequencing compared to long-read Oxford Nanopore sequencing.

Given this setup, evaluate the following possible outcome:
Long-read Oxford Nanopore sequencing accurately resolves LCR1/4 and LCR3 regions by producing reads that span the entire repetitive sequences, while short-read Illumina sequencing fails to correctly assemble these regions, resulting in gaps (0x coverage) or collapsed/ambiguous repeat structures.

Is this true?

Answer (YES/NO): YES